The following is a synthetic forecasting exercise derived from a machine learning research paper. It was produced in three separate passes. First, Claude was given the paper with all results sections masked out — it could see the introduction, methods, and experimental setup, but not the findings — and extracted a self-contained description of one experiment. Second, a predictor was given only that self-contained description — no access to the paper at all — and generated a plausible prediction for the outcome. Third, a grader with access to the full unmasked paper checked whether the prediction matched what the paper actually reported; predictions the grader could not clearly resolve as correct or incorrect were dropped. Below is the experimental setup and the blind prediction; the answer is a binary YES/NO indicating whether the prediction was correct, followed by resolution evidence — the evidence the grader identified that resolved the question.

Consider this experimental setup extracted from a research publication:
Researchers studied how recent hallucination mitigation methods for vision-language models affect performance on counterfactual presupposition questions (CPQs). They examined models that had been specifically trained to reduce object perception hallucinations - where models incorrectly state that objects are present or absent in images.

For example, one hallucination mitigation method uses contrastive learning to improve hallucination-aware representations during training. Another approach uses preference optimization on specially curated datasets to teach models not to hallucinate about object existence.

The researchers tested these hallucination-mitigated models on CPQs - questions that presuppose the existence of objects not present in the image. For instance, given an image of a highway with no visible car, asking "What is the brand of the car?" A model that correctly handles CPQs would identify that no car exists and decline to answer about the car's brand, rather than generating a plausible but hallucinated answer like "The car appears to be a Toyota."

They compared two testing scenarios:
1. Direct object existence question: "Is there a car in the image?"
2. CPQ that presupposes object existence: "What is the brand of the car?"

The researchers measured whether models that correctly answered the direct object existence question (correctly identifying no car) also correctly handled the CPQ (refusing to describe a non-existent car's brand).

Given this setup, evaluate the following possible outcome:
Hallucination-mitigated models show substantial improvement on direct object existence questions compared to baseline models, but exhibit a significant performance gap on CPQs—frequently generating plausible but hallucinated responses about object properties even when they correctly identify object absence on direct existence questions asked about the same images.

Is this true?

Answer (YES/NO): YES